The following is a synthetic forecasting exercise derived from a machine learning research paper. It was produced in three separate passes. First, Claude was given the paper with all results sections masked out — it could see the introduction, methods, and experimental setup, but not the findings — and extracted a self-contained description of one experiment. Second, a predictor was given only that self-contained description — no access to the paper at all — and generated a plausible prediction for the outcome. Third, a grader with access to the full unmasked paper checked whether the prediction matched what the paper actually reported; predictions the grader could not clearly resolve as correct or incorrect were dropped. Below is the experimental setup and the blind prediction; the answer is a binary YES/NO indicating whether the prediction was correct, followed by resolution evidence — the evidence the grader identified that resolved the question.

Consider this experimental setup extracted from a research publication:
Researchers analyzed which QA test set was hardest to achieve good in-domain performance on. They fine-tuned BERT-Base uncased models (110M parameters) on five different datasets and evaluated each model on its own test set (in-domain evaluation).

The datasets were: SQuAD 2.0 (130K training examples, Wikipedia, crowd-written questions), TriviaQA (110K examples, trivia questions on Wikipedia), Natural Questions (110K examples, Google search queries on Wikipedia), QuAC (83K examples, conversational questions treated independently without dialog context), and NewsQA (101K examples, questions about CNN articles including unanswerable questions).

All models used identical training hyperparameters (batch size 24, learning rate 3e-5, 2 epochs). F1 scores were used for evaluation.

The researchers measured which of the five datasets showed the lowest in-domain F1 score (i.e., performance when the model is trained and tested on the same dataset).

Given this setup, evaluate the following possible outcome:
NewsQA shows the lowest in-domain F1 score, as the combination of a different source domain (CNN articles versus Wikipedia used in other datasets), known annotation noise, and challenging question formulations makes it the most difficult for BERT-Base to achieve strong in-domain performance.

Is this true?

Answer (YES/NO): NO